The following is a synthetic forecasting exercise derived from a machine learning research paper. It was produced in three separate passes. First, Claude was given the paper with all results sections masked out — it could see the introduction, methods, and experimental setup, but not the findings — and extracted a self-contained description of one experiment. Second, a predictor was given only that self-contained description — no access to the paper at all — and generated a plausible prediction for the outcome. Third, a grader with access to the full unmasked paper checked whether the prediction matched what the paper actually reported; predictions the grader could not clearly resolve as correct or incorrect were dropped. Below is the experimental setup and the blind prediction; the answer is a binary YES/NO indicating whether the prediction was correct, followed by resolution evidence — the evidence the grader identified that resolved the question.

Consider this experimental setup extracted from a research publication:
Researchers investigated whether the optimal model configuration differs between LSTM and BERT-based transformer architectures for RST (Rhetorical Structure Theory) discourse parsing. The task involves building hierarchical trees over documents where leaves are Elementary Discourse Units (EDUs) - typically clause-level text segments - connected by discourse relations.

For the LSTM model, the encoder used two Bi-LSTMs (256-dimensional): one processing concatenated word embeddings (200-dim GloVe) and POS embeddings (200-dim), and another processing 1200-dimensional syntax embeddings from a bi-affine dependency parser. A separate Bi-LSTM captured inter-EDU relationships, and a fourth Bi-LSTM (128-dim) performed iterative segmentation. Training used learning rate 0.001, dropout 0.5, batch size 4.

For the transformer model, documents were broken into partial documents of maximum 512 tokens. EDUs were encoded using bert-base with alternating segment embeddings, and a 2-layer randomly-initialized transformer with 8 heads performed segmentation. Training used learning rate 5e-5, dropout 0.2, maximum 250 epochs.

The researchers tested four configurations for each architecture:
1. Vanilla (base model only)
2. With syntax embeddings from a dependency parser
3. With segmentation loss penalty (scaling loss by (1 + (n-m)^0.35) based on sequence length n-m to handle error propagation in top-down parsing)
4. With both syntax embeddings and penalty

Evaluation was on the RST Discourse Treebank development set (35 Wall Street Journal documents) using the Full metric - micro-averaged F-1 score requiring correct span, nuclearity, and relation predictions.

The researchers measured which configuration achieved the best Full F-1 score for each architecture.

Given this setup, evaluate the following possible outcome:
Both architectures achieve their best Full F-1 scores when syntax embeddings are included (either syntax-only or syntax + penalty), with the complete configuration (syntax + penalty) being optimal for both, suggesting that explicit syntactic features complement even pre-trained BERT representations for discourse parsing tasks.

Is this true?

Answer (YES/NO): NO